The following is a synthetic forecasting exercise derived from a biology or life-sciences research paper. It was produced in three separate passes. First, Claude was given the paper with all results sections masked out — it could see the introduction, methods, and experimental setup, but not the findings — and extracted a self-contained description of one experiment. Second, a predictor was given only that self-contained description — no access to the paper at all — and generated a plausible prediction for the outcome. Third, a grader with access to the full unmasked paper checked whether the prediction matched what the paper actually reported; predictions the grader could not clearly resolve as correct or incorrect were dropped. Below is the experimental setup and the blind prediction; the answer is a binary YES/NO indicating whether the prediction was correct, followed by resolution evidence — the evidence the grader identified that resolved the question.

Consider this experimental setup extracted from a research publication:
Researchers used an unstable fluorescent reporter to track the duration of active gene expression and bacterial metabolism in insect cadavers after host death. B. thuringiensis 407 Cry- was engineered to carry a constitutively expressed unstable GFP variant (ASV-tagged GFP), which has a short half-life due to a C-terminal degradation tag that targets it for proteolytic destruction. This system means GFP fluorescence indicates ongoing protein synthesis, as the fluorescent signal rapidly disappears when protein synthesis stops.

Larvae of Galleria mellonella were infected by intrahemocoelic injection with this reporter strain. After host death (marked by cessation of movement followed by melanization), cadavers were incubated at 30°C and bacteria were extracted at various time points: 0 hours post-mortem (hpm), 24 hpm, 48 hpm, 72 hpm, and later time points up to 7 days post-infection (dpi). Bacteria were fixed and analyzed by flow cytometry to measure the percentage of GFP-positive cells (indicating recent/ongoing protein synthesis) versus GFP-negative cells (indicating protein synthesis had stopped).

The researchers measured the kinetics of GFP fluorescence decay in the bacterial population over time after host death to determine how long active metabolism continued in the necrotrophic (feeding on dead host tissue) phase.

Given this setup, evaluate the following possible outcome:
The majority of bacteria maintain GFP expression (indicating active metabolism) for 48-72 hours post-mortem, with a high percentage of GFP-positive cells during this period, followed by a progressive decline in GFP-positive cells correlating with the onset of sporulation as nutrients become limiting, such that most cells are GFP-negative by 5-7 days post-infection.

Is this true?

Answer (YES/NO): NO